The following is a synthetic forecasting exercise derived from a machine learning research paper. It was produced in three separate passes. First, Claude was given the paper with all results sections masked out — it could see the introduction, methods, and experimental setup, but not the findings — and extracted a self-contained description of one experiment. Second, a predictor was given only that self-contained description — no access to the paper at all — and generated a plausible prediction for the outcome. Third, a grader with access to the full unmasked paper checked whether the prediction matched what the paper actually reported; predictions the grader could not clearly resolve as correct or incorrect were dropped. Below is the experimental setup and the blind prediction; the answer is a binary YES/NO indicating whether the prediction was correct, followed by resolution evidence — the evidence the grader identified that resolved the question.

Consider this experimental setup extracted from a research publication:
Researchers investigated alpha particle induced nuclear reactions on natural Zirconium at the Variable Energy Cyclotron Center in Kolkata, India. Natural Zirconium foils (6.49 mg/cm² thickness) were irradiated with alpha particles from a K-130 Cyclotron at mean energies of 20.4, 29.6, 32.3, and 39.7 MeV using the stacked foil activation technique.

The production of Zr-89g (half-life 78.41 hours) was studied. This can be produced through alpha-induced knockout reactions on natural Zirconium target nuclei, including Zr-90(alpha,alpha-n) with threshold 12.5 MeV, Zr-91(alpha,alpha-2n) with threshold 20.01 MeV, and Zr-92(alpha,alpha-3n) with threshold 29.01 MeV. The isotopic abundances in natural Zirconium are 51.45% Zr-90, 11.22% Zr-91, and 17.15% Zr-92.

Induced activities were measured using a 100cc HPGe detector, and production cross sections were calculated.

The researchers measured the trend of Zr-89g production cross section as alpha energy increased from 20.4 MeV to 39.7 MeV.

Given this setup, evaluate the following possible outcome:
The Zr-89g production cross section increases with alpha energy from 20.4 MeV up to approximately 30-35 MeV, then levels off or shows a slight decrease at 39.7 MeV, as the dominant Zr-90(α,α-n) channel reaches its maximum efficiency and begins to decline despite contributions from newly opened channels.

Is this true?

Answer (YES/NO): NO